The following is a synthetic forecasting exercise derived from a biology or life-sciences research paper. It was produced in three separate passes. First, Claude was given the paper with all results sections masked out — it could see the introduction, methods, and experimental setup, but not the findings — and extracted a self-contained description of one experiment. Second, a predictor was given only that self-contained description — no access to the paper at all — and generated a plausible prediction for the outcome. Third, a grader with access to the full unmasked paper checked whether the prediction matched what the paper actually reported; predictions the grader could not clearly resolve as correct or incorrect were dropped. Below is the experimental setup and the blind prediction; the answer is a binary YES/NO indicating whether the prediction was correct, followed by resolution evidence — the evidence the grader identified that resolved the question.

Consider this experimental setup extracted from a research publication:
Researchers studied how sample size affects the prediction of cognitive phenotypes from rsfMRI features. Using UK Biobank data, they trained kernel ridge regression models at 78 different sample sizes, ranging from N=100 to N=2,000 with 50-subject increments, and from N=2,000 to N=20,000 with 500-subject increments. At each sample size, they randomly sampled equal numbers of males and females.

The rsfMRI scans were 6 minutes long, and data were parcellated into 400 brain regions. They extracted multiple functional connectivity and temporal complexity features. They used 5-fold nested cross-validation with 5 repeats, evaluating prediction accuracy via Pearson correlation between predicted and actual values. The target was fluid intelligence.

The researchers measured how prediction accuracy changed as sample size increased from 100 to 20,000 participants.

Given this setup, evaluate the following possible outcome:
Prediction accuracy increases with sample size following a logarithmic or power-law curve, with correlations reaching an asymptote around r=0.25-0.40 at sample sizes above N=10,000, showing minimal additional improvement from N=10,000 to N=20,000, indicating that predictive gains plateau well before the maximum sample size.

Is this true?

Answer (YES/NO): NO